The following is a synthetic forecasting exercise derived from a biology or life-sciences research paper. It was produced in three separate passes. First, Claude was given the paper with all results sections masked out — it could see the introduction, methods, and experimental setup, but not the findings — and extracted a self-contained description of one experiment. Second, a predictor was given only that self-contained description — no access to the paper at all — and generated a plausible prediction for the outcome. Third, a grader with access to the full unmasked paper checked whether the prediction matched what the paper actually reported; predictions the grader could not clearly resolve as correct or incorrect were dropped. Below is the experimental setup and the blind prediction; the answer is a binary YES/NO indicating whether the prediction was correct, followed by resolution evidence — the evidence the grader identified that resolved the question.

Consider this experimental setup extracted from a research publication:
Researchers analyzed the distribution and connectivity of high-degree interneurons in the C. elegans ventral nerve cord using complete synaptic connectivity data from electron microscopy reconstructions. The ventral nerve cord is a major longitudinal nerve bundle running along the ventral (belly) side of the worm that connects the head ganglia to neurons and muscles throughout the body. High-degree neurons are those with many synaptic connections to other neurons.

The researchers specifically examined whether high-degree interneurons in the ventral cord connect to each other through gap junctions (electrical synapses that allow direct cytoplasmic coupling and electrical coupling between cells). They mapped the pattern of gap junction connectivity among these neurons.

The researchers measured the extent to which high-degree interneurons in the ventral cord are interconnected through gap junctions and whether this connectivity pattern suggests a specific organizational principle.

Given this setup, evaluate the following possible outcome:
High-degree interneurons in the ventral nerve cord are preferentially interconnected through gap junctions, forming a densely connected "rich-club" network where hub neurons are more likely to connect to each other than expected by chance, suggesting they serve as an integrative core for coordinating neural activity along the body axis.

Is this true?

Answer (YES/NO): YES